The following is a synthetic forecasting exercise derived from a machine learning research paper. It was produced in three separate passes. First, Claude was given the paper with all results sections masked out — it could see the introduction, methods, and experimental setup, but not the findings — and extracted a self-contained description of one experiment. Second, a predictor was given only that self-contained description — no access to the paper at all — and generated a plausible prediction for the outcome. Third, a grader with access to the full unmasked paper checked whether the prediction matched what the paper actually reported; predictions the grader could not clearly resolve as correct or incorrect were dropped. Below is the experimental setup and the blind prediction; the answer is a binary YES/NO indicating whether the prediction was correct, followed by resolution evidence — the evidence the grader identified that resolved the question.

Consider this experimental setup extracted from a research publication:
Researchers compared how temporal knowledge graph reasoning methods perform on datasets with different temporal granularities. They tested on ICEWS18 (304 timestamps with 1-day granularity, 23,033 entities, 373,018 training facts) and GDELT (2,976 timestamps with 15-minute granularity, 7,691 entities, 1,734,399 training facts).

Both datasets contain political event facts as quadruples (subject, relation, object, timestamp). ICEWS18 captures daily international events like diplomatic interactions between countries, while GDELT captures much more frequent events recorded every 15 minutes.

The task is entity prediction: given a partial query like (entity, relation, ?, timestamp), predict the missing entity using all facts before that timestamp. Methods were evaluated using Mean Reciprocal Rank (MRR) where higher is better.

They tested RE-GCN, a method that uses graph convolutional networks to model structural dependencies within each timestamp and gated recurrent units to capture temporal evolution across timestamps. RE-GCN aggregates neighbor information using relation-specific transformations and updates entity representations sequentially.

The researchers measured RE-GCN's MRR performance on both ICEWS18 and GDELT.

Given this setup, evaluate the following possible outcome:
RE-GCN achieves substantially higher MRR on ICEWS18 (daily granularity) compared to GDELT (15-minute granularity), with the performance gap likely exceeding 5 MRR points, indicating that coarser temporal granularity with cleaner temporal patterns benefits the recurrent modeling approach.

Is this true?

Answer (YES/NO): YES